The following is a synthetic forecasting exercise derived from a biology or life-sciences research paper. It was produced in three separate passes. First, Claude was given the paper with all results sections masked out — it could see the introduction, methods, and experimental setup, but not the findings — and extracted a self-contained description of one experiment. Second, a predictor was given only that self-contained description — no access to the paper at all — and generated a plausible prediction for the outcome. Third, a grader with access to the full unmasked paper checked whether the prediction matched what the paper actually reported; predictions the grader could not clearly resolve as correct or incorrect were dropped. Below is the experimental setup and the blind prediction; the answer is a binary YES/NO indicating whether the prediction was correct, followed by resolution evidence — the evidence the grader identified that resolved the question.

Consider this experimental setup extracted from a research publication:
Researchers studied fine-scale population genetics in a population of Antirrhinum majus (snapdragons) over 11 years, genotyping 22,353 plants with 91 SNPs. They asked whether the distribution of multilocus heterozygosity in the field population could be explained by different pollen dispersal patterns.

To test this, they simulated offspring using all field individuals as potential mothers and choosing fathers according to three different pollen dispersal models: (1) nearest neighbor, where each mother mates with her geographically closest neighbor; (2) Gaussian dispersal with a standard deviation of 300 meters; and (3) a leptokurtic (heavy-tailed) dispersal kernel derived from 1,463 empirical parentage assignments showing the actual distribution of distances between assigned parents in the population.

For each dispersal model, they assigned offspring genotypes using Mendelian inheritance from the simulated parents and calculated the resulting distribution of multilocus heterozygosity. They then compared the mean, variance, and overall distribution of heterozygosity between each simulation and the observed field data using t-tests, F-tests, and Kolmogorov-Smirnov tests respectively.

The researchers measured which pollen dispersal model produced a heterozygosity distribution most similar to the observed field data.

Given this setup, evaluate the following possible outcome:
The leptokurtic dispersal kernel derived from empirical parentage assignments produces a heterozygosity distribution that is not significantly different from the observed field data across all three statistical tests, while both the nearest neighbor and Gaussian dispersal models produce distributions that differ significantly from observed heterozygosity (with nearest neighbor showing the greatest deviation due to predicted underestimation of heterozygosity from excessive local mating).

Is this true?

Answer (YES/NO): NO